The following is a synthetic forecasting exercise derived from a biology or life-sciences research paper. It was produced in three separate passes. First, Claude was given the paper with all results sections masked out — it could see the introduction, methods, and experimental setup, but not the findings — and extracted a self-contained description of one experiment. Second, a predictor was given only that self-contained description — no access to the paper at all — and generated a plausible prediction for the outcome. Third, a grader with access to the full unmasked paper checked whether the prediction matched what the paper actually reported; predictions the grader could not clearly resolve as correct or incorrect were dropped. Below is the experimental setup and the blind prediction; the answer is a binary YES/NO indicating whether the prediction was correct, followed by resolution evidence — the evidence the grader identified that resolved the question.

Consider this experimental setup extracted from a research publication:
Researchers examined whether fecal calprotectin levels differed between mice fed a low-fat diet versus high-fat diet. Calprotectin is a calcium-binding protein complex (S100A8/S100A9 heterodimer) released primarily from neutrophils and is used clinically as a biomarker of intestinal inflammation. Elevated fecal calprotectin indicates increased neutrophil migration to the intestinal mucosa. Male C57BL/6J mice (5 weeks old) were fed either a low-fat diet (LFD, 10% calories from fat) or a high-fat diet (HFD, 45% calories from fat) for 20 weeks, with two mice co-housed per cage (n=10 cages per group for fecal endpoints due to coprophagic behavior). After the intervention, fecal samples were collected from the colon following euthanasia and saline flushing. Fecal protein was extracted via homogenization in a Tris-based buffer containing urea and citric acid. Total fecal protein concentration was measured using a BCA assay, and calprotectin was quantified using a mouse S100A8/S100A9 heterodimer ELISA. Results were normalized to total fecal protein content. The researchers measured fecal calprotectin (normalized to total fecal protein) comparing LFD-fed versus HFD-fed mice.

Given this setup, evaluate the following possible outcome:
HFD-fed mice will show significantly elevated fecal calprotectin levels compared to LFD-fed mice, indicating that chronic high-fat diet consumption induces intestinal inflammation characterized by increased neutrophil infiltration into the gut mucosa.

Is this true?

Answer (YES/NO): NO